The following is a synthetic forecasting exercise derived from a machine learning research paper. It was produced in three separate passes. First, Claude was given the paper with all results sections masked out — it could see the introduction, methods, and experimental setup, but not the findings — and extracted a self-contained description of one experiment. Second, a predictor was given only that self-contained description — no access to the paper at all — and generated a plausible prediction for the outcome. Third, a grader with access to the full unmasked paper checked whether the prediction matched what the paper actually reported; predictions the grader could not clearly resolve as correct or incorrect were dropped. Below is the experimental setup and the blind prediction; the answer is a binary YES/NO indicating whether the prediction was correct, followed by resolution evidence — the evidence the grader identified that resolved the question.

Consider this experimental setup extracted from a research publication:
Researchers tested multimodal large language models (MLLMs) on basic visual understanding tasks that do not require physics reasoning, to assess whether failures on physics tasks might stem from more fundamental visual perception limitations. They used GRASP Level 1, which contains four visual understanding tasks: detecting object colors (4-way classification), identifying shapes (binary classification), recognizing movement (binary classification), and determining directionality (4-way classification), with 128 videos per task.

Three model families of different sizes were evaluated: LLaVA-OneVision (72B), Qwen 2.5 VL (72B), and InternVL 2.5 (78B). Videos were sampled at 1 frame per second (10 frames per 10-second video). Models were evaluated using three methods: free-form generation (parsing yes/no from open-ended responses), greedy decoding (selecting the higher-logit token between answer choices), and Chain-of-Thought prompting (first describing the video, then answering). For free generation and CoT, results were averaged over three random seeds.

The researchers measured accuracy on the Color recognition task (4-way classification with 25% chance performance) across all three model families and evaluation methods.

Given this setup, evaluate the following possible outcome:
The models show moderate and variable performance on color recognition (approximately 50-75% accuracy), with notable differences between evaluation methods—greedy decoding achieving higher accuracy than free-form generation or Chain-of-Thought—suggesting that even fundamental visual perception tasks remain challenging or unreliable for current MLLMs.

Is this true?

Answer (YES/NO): NO